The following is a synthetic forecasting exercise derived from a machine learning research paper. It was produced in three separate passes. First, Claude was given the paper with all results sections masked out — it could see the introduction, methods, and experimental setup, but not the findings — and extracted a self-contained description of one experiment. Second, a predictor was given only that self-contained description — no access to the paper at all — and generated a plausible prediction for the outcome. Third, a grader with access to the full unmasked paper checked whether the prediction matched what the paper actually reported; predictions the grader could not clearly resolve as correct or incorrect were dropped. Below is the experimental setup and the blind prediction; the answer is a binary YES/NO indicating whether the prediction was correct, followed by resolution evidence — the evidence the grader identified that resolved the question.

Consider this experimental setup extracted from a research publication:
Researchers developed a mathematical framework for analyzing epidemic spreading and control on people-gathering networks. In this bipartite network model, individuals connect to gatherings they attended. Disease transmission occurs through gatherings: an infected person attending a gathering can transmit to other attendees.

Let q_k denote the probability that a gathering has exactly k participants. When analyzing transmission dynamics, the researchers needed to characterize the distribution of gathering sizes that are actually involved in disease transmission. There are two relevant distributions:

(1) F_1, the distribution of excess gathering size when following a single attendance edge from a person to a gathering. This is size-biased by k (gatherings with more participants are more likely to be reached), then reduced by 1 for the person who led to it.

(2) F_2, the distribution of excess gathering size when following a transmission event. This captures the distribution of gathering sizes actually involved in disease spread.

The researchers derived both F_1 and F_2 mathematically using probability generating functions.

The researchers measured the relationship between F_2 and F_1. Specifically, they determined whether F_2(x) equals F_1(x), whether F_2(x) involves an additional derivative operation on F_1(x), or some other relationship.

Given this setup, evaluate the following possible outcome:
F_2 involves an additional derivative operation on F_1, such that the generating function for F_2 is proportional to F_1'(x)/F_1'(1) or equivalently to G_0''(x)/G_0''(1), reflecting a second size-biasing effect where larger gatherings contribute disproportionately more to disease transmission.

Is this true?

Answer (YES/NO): YES